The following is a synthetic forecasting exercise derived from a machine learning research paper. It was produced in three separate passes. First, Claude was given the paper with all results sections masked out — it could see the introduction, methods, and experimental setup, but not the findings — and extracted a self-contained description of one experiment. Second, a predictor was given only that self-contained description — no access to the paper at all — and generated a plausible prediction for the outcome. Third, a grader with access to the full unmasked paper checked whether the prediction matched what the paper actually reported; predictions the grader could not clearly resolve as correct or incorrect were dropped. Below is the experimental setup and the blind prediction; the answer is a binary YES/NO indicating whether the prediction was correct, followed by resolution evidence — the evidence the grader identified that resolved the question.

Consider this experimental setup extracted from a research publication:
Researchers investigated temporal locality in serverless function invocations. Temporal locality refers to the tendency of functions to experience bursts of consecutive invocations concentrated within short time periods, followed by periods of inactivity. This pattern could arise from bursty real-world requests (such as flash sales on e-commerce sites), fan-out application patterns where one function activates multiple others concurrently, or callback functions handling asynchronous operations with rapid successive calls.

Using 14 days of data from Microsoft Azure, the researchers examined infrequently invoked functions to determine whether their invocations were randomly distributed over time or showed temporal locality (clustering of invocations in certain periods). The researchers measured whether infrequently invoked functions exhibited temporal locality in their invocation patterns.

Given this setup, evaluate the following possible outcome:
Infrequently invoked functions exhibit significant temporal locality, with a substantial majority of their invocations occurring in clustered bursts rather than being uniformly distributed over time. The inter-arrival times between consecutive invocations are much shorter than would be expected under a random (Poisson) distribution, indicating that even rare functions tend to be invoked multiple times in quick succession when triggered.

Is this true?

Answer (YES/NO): YES